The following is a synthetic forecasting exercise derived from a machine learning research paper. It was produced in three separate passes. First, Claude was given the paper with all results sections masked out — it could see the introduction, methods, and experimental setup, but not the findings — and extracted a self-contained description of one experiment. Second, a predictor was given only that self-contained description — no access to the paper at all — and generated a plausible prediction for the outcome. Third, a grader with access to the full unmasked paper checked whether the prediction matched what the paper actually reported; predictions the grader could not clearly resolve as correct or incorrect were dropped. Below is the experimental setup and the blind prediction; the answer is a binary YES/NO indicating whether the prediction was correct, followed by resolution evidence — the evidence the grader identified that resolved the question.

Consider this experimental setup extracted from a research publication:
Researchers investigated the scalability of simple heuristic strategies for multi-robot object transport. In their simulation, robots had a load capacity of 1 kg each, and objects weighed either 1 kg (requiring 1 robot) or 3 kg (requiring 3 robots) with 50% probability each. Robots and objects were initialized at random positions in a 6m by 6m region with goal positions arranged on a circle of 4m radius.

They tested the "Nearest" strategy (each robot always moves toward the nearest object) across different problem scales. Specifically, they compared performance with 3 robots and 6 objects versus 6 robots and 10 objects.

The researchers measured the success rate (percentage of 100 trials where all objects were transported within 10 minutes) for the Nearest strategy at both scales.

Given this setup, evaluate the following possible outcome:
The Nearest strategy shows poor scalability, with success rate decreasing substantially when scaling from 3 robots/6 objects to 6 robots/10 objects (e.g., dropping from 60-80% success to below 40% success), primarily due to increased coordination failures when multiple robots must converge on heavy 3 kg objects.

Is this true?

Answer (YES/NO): NO